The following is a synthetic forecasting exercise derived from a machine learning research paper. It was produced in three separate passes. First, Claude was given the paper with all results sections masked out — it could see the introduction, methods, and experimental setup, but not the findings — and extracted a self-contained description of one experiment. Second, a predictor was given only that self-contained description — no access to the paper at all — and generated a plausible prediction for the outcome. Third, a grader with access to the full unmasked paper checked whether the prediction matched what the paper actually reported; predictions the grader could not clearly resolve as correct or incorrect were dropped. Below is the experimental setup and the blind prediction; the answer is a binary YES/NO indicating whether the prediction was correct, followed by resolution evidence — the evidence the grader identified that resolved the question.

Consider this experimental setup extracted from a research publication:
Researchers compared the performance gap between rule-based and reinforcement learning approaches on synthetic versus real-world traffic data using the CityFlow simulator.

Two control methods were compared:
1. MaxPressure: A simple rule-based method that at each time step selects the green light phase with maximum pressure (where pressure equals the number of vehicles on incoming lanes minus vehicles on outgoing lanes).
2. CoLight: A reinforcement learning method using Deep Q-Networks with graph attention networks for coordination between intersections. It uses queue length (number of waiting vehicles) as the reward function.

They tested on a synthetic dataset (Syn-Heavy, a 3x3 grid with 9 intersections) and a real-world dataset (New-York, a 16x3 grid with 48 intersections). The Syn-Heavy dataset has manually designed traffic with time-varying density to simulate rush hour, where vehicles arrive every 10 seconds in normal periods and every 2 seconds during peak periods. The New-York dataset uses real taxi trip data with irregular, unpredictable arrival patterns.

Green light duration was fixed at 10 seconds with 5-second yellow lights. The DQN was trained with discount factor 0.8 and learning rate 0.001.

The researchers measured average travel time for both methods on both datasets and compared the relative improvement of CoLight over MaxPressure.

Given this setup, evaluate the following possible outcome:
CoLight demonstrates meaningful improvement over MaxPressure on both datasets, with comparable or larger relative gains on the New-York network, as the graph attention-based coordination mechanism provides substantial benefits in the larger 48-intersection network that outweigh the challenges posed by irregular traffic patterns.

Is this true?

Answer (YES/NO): NO